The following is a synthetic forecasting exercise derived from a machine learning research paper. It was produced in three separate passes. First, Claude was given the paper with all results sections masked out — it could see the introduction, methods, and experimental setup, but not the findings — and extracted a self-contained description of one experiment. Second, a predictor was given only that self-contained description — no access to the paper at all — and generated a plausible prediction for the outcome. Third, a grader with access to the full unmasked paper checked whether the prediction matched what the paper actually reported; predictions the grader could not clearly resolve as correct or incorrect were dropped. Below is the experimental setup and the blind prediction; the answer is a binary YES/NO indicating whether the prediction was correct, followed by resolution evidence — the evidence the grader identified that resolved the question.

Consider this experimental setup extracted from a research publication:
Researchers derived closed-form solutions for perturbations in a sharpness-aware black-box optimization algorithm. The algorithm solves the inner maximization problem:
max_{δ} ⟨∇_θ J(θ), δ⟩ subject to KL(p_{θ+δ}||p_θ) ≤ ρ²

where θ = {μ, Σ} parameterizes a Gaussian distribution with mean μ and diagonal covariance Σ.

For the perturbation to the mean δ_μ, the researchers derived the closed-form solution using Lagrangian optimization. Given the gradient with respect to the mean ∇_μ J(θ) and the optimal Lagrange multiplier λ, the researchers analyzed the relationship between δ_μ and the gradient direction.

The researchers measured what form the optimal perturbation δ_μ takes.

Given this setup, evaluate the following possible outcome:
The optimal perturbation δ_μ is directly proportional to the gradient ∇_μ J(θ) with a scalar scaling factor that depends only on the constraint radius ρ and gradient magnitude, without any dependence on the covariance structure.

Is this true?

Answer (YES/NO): NO